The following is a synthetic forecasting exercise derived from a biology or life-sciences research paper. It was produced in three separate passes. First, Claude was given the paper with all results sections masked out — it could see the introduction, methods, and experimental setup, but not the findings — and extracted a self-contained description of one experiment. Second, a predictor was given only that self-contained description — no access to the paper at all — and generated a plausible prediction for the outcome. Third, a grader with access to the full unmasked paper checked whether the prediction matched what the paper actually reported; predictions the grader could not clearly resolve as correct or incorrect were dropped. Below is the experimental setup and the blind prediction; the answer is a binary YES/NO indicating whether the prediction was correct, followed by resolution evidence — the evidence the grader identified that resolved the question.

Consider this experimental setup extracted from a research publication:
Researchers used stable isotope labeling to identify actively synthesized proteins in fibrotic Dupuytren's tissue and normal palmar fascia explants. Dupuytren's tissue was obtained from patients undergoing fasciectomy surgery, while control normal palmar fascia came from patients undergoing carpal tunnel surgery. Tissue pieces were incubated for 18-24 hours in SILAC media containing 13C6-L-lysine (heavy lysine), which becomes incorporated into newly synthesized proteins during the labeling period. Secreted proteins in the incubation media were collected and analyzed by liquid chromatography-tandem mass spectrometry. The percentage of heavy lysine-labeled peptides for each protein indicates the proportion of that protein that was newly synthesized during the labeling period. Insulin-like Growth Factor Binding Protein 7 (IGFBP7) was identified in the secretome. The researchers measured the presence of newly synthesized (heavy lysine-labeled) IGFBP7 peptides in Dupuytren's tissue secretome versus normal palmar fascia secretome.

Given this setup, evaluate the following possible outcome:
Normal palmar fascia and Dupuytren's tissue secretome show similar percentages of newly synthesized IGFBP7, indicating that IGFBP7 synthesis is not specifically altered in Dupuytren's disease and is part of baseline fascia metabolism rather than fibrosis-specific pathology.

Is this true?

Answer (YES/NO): YES